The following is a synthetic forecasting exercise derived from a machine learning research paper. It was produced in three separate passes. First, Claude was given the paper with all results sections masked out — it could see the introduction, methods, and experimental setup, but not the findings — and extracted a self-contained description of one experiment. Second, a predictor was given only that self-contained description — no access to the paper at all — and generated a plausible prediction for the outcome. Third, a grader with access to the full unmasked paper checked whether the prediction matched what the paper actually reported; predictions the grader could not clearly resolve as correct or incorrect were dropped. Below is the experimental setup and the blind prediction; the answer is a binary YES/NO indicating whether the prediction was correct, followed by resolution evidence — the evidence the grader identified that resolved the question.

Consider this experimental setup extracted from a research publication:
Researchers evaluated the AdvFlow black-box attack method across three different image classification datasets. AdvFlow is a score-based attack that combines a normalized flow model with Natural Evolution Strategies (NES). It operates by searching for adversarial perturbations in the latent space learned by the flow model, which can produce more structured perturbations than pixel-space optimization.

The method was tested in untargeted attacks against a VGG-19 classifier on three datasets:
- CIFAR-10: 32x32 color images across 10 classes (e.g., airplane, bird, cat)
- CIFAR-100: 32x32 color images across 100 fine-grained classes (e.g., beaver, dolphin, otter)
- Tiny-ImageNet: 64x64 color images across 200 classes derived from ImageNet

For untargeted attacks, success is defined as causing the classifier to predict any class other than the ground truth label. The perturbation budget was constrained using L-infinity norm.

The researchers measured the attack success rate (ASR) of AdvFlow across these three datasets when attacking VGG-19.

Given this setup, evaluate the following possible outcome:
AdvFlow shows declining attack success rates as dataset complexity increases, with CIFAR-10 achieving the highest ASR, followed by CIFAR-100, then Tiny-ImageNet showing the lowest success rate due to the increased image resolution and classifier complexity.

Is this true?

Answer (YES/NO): NO